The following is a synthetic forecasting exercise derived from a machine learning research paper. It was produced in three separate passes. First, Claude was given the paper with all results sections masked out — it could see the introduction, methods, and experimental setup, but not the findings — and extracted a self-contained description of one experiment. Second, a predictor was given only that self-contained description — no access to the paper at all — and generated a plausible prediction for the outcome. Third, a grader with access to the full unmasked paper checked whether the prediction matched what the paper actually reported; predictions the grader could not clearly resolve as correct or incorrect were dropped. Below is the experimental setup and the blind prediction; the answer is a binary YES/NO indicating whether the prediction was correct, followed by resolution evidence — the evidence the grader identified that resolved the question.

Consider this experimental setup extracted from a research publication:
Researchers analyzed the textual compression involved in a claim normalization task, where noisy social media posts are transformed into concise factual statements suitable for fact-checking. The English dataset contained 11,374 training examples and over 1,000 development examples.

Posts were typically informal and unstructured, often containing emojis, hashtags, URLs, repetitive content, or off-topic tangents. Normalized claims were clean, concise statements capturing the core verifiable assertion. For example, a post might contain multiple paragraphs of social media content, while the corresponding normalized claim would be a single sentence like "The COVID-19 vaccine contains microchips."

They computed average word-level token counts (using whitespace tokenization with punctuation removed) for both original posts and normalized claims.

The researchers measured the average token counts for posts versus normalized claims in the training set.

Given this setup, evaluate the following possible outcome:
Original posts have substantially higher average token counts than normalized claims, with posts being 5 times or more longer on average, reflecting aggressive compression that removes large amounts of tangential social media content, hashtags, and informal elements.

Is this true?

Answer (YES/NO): YES